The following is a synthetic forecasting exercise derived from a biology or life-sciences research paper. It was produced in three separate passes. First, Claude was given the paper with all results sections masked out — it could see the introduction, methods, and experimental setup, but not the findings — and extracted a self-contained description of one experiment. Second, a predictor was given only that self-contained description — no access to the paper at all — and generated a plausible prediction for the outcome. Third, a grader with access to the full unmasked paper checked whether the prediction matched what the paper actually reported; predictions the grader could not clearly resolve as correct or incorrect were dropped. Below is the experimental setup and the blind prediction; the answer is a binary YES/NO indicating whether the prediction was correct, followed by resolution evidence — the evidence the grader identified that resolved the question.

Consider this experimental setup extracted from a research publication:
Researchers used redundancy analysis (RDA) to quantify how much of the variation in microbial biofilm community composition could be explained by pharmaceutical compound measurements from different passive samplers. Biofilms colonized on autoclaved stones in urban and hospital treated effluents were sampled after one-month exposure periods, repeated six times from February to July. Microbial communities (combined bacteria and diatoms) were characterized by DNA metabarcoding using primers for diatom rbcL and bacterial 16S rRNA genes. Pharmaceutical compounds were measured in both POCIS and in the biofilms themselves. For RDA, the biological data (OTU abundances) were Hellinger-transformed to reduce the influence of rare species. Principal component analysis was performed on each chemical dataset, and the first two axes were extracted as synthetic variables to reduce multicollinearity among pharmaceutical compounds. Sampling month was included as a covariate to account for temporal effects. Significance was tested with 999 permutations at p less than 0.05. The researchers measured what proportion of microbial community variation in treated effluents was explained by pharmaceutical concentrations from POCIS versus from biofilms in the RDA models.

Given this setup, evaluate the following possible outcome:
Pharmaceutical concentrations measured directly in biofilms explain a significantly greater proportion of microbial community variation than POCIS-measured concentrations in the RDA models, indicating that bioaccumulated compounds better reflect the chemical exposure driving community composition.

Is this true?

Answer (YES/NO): NO